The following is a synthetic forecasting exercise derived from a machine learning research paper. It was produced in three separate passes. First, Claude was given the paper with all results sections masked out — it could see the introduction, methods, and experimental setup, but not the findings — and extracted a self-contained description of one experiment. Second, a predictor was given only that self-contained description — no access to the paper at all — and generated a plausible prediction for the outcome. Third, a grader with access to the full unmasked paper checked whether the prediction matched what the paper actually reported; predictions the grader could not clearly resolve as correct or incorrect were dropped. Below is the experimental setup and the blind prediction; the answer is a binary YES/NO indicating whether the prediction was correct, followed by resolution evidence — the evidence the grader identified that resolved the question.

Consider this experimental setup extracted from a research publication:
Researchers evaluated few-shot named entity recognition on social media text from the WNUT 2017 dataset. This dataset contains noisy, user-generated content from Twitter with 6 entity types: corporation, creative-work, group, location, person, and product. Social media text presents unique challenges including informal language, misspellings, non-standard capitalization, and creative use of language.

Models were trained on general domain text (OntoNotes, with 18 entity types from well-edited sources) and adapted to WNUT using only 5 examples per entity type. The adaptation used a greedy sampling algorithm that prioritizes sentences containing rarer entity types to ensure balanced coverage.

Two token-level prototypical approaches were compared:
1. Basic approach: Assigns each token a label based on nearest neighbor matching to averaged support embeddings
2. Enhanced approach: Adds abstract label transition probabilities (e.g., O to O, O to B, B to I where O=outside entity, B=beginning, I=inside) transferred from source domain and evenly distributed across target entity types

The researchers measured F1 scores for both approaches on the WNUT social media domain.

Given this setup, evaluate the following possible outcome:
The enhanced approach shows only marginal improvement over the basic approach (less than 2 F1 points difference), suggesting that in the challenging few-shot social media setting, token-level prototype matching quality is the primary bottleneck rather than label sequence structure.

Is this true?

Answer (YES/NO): NO